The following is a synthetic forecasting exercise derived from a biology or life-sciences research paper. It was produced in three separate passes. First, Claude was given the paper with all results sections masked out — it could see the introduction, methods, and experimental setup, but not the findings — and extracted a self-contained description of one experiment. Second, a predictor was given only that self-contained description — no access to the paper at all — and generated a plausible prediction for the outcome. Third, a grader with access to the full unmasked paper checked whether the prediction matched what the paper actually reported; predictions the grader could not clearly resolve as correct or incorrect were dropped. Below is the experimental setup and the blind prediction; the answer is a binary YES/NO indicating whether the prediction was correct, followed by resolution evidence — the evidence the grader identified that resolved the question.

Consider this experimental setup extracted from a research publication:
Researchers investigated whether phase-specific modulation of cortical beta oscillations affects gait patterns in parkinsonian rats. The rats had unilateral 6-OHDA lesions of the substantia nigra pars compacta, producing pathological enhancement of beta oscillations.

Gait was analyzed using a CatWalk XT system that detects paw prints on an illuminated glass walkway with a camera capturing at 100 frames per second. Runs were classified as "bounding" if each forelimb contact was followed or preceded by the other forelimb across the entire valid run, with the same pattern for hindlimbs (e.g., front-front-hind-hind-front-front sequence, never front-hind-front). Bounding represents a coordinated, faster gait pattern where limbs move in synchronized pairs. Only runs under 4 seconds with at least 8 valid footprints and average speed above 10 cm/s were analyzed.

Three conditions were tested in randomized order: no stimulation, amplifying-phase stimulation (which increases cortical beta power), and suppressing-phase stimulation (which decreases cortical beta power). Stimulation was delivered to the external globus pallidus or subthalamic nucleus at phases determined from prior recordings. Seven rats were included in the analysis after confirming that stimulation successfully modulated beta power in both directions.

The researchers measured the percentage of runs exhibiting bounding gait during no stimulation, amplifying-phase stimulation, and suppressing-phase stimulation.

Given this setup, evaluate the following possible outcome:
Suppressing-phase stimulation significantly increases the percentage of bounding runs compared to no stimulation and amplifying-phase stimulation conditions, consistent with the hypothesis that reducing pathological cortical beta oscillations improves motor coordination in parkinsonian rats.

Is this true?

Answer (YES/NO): NO